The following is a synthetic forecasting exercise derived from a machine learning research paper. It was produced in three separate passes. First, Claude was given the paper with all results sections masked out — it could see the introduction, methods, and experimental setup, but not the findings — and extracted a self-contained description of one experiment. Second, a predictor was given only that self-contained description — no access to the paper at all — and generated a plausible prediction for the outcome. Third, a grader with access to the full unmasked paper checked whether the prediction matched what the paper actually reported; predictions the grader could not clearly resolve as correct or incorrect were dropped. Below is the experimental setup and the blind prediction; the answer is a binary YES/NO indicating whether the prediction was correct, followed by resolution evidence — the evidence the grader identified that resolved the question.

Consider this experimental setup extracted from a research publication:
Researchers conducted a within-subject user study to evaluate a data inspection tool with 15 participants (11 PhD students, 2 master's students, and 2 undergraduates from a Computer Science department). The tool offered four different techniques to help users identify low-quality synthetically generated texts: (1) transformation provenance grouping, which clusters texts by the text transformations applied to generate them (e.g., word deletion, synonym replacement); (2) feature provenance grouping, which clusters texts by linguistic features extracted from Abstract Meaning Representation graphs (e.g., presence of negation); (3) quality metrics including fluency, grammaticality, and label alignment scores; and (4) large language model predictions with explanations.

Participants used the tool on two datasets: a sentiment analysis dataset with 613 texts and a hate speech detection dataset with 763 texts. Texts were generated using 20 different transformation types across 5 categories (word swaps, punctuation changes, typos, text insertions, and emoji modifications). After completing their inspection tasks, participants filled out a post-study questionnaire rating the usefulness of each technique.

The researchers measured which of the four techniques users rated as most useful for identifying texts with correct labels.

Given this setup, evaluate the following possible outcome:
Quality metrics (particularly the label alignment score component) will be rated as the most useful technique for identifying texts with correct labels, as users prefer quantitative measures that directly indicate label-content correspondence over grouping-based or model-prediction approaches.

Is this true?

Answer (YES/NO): NO